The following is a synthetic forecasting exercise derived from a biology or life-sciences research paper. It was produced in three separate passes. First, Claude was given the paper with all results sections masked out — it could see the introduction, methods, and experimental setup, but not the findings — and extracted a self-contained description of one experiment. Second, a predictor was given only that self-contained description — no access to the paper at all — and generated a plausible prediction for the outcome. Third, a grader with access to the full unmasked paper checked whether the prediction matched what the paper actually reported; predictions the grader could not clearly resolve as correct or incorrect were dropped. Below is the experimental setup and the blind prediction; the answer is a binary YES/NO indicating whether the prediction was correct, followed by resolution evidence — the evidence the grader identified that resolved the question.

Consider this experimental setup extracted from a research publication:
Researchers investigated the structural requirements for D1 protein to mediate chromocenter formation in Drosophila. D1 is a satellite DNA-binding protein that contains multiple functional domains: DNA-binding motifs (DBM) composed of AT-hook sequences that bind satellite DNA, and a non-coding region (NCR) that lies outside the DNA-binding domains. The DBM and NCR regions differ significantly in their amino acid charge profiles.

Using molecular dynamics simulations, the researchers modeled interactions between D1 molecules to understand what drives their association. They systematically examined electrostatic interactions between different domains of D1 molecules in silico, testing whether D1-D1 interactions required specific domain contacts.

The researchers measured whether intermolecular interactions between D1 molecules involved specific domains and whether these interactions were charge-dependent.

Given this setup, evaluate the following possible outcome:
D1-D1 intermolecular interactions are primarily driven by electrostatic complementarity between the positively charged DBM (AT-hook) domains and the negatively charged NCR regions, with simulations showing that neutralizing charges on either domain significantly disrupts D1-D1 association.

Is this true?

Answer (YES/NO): NO